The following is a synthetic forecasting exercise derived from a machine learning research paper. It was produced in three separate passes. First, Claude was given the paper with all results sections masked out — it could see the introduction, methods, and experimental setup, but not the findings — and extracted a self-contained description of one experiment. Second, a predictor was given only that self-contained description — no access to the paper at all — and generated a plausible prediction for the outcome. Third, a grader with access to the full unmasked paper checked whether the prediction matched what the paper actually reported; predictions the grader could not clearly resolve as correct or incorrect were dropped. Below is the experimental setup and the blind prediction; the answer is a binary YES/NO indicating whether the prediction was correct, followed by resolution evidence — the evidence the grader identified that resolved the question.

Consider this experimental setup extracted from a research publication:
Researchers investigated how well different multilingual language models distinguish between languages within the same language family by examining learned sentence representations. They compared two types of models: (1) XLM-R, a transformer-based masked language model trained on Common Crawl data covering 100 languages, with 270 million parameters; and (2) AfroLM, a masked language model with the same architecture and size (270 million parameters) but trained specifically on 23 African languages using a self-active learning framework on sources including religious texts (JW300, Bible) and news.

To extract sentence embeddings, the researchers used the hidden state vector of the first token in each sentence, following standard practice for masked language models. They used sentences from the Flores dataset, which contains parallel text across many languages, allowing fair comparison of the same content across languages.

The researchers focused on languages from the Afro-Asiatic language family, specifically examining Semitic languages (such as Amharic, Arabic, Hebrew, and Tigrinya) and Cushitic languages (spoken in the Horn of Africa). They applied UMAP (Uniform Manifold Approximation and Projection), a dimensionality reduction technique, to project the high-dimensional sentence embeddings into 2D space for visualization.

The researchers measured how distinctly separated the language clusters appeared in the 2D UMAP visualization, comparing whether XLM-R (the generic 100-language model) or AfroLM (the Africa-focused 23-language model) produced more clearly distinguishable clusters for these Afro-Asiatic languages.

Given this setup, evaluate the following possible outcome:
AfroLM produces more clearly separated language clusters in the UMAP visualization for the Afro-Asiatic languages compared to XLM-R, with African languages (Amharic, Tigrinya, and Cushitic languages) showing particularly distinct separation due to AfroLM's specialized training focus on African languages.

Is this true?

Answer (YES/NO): YES